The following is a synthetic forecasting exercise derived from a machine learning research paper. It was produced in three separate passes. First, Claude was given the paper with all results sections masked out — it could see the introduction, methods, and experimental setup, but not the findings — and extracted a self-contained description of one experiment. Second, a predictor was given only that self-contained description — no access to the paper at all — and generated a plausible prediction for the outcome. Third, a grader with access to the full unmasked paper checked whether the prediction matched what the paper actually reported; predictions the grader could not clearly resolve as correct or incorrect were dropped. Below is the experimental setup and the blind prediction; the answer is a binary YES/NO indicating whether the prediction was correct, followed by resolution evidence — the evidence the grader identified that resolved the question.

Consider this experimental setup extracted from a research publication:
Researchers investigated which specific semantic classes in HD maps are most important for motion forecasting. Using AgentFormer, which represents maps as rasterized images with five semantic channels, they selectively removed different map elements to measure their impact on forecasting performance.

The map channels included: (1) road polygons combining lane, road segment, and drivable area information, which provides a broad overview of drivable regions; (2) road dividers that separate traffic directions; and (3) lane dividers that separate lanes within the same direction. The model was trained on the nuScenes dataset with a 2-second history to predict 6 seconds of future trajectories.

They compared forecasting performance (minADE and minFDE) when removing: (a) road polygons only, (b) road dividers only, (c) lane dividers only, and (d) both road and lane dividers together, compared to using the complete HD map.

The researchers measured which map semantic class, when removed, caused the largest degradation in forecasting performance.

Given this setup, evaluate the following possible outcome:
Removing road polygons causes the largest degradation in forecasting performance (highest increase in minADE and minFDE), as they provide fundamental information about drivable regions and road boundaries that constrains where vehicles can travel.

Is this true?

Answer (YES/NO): YES